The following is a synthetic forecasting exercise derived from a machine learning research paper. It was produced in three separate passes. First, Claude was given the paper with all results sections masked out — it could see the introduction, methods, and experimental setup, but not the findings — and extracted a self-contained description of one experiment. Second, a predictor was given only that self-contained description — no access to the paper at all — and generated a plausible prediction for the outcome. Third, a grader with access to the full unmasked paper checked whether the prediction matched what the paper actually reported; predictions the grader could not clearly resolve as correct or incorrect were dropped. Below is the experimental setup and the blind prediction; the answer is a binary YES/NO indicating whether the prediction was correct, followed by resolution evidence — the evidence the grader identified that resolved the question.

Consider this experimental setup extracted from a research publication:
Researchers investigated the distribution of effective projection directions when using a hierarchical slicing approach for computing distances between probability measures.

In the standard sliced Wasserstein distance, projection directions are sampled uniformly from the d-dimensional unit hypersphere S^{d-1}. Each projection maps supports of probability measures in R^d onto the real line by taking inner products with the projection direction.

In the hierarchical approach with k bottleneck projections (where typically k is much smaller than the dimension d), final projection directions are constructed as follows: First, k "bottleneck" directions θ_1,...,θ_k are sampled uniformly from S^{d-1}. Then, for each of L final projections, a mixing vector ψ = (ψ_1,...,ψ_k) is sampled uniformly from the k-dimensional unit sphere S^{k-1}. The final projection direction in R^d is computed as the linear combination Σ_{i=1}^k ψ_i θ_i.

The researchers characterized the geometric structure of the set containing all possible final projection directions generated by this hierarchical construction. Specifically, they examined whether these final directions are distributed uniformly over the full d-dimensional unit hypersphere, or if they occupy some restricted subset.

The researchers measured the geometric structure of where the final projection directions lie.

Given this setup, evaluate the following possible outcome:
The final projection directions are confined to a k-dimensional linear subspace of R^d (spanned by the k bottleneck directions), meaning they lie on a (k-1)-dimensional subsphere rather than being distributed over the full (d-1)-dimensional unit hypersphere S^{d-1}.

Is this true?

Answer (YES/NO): YES